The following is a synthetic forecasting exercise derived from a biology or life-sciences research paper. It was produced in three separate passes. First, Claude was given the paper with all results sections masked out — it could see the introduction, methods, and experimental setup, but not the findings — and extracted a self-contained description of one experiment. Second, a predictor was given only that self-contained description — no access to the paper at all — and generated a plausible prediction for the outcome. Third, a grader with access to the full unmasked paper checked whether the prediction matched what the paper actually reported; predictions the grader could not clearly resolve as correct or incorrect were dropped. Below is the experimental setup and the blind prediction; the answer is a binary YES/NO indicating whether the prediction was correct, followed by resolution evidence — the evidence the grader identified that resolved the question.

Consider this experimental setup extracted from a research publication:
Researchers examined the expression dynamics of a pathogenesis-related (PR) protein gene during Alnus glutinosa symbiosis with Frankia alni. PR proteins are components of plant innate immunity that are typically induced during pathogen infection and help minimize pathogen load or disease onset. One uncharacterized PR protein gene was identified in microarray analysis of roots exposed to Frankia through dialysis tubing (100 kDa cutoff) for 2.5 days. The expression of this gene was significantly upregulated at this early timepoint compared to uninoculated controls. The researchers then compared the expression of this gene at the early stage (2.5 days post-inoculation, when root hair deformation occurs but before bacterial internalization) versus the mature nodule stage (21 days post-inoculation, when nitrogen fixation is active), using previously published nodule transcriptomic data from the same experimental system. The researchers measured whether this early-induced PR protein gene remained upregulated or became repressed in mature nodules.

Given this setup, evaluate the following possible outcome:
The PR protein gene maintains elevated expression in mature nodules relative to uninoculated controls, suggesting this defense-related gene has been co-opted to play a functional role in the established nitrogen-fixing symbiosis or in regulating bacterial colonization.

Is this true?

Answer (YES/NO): NO